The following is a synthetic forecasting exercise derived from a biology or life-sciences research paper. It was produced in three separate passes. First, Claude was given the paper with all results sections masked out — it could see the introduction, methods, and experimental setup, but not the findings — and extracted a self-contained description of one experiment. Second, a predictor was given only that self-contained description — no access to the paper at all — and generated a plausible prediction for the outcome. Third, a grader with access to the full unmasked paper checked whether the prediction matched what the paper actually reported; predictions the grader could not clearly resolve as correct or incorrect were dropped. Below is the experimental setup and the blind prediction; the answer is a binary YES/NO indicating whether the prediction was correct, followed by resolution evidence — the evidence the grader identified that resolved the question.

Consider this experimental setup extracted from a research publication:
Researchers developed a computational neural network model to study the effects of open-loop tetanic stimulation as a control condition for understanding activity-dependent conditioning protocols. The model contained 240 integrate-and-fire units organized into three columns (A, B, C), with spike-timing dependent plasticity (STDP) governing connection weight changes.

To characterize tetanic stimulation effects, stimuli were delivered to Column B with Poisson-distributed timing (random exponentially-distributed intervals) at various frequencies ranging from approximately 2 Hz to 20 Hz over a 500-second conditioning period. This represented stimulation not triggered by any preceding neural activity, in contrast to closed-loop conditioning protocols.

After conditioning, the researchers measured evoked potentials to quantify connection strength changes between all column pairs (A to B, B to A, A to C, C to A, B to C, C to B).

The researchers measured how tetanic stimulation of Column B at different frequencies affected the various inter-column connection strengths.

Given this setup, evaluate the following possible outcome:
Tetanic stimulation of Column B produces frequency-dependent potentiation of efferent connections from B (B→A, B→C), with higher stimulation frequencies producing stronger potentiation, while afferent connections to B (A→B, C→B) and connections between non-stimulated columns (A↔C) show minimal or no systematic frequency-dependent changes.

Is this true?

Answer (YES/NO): NO